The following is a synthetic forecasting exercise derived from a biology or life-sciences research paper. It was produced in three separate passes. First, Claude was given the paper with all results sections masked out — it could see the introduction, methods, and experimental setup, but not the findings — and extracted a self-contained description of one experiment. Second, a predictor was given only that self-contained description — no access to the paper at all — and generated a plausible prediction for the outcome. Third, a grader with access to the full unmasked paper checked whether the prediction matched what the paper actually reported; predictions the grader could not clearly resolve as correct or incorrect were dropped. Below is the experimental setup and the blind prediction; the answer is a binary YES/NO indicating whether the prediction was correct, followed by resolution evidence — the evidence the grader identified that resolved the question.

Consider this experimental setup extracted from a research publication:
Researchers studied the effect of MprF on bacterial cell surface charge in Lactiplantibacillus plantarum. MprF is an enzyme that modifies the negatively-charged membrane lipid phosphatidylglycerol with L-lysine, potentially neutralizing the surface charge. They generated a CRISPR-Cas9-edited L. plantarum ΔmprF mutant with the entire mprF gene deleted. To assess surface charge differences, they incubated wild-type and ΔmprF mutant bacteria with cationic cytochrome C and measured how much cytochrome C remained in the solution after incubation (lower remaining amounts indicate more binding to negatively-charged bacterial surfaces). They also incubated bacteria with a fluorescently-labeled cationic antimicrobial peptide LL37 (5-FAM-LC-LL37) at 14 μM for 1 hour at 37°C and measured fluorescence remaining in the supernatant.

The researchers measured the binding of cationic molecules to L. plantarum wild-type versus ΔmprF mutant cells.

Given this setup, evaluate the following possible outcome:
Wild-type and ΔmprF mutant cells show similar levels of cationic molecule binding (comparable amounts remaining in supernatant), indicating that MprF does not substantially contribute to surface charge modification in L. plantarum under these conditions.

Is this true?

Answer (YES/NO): NO